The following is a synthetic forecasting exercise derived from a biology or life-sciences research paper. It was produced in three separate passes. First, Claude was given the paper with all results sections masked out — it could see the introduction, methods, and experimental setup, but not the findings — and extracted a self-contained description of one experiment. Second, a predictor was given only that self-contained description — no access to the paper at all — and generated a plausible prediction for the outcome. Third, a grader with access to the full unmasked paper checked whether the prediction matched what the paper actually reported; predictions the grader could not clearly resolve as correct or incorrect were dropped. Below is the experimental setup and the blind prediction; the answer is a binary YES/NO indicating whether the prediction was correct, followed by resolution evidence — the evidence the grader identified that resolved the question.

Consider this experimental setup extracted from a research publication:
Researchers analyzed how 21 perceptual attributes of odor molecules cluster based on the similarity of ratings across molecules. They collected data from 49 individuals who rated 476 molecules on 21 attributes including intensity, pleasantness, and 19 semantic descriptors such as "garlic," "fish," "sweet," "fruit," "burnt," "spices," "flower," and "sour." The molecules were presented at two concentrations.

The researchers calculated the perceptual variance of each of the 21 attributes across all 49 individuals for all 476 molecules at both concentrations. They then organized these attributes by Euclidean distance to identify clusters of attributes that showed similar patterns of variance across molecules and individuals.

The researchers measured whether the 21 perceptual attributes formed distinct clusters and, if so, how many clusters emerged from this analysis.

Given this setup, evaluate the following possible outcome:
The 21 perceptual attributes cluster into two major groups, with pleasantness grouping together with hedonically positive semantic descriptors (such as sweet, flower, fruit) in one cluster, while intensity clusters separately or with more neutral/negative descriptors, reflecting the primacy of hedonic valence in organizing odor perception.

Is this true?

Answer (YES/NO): NO